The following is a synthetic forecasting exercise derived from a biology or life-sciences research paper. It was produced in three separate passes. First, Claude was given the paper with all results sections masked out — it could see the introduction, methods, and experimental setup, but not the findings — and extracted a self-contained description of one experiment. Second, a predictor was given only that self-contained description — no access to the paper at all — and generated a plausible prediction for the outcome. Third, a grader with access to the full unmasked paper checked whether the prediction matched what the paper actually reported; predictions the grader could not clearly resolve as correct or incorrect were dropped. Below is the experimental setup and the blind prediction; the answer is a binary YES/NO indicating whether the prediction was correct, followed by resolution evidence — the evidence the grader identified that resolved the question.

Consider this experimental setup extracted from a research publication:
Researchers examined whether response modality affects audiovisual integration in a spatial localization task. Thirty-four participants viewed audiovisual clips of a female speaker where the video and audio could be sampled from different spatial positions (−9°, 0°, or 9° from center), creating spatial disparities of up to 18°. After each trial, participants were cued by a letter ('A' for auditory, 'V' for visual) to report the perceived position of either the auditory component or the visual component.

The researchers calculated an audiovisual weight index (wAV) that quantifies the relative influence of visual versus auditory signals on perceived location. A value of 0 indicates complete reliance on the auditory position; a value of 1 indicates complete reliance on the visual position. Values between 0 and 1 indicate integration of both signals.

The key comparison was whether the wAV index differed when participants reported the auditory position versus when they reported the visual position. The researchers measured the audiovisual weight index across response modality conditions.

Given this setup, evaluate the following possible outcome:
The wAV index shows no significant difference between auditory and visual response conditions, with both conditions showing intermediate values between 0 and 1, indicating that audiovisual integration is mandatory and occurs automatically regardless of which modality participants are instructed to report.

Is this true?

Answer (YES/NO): NO